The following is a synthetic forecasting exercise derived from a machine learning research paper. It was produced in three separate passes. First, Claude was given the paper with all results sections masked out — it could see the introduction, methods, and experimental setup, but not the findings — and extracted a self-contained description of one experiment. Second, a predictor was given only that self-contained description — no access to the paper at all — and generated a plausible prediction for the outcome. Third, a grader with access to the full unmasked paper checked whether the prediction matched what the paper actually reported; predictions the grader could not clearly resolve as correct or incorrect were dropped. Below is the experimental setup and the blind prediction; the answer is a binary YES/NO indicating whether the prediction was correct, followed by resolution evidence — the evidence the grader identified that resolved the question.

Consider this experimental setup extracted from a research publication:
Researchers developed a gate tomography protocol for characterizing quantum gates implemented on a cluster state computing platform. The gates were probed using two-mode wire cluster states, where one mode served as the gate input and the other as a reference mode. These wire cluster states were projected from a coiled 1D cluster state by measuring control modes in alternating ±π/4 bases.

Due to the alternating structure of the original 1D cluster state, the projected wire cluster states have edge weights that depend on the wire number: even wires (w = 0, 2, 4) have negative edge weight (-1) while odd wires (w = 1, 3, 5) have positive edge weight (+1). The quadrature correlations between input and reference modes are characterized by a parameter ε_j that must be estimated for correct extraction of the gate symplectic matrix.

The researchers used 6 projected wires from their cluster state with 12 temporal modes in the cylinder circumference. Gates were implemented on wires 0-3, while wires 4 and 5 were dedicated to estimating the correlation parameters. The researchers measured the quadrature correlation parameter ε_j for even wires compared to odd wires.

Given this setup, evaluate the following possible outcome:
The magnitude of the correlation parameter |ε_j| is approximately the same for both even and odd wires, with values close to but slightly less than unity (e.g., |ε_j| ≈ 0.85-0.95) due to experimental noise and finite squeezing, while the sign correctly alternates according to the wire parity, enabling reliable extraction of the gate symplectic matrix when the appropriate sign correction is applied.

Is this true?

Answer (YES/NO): NO